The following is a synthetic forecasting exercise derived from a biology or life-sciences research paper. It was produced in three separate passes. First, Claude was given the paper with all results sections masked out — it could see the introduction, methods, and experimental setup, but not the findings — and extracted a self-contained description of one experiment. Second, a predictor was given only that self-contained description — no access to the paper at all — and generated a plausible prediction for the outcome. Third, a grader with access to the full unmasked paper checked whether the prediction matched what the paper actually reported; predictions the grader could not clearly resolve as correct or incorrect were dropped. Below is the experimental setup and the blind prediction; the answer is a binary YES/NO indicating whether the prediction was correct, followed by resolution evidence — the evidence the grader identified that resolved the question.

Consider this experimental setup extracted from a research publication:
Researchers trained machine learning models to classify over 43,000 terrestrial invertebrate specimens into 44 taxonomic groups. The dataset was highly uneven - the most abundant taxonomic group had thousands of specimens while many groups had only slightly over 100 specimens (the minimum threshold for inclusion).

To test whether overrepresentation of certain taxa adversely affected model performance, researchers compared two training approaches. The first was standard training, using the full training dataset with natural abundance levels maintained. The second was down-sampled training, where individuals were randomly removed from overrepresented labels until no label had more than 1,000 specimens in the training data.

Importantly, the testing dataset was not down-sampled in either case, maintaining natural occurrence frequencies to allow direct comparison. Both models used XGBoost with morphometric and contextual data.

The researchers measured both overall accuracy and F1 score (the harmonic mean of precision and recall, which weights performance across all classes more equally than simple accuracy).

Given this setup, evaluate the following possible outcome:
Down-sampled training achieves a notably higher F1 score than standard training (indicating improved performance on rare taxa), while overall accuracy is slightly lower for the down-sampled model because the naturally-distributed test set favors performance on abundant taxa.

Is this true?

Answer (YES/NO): NO